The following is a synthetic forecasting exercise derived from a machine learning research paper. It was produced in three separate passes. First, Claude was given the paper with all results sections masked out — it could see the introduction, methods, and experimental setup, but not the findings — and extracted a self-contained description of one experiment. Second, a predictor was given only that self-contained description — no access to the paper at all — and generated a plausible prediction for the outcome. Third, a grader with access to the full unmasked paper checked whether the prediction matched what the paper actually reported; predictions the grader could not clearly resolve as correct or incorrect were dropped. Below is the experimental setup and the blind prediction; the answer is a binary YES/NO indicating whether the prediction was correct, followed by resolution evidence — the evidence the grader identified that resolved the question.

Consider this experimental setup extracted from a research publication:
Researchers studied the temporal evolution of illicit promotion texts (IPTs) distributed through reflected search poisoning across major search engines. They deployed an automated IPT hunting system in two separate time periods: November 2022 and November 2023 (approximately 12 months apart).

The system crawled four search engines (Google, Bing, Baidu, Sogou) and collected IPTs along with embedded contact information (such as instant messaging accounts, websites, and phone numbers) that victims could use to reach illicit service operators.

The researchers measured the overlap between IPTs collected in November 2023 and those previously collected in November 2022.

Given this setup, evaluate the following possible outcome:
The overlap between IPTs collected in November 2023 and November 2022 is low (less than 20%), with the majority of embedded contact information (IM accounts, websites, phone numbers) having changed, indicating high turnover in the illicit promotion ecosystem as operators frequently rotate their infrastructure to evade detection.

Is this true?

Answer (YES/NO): YES